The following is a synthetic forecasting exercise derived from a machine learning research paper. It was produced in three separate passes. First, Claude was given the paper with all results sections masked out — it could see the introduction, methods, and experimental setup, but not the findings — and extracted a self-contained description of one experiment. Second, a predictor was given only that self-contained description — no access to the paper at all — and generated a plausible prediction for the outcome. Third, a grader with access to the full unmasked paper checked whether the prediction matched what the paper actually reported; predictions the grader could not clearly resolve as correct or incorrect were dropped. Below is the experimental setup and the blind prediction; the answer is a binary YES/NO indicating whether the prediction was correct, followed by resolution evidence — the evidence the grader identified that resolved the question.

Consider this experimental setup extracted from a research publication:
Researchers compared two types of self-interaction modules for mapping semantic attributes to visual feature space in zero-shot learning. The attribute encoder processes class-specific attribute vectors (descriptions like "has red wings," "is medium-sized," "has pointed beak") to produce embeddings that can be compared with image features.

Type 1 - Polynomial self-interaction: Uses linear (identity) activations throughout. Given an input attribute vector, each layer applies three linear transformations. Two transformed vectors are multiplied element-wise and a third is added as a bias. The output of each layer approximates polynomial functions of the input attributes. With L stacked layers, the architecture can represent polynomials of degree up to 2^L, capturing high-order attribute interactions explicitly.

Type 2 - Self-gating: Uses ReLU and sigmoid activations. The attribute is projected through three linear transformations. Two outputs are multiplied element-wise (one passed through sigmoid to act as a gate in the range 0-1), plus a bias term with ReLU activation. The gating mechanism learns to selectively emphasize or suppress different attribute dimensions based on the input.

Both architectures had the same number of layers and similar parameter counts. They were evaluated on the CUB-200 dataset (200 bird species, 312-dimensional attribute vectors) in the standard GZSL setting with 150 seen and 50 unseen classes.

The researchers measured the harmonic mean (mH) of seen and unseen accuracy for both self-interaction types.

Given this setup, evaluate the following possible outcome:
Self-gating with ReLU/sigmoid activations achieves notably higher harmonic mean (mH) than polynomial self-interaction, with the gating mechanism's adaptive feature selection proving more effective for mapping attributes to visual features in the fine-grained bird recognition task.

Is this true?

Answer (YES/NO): YES